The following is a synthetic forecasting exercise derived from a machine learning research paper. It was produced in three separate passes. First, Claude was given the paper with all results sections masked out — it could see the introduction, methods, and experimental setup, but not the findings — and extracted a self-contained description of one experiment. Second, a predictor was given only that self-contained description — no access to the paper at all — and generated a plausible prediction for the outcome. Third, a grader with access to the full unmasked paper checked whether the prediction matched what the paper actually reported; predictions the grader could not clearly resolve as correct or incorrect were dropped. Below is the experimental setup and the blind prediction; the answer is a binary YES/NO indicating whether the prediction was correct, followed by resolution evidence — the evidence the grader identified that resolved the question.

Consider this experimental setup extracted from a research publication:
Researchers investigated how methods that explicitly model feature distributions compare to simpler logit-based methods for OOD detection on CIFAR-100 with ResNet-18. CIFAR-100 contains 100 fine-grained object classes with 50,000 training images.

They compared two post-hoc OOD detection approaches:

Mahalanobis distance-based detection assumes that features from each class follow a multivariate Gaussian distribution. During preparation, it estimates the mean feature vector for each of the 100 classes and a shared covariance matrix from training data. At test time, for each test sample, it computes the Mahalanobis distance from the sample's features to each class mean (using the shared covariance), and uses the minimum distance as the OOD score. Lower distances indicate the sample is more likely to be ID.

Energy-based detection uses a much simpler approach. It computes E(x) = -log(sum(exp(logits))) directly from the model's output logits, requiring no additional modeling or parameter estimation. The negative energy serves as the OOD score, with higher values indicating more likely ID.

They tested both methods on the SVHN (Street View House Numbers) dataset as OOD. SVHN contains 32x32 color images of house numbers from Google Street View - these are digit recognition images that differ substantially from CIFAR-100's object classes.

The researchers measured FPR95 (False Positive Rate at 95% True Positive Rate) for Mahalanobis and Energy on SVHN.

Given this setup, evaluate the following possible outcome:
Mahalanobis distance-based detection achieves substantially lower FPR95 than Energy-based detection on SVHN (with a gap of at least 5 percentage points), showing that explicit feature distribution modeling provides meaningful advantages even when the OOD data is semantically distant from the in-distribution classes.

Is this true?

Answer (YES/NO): NO